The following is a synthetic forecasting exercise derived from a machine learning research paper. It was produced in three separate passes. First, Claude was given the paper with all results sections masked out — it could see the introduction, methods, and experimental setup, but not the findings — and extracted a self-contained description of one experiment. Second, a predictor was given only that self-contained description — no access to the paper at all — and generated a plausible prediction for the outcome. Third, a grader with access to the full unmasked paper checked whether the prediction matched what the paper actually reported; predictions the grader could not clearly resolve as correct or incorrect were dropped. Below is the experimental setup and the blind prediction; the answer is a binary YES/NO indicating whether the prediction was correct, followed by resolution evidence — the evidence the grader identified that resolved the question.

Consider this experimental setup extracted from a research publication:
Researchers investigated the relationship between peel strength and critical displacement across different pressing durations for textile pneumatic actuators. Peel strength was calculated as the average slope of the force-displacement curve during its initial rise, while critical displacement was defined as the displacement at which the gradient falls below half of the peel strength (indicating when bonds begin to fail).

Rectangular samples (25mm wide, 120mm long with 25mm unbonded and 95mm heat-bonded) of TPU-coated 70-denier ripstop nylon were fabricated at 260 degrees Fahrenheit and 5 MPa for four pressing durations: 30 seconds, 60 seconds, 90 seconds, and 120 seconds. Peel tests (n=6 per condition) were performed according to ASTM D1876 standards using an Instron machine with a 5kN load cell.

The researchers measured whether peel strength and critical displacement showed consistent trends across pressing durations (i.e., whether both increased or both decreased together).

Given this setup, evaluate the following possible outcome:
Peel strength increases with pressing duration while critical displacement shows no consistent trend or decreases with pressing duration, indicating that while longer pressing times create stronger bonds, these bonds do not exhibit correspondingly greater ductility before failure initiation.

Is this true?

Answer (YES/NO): NO